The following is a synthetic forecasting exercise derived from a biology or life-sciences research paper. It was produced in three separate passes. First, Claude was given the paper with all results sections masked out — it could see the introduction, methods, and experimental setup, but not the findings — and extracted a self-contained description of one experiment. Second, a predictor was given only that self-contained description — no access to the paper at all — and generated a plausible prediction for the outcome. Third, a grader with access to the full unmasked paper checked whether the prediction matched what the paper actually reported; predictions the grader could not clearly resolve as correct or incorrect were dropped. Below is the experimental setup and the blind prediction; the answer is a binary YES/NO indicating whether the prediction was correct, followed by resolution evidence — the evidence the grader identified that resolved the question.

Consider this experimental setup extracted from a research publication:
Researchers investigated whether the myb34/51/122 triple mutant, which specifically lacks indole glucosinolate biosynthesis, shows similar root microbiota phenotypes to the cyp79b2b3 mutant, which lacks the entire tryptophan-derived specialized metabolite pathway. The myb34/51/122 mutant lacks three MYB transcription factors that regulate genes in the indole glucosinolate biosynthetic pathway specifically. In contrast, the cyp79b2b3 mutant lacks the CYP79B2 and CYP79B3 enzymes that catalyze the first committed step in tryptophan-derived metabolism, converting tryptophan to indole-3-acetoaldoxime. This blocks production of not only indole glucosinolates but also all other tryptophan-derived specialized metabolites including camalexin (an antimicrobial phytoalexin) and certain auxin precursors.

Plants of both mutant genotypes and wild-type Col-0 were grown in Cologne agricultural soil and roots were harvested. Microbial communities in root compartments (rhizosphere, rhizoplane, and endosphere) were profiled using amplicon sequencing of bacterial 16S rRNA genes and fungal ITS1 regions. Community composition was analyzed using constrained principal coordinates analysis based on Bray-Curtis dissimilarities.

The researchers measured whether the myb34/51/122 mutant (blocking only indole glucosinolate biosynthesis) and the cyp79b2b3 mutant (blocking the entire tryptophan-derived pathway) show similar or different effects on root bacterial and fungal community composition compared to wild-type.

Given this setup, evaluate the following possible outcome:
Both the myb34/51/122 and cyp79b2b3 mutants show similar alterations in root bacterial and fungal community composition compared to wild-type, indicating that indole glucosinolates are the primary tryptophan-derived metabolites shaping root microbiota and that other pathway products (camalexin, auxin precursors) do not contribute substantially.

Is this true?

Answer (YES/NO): NO